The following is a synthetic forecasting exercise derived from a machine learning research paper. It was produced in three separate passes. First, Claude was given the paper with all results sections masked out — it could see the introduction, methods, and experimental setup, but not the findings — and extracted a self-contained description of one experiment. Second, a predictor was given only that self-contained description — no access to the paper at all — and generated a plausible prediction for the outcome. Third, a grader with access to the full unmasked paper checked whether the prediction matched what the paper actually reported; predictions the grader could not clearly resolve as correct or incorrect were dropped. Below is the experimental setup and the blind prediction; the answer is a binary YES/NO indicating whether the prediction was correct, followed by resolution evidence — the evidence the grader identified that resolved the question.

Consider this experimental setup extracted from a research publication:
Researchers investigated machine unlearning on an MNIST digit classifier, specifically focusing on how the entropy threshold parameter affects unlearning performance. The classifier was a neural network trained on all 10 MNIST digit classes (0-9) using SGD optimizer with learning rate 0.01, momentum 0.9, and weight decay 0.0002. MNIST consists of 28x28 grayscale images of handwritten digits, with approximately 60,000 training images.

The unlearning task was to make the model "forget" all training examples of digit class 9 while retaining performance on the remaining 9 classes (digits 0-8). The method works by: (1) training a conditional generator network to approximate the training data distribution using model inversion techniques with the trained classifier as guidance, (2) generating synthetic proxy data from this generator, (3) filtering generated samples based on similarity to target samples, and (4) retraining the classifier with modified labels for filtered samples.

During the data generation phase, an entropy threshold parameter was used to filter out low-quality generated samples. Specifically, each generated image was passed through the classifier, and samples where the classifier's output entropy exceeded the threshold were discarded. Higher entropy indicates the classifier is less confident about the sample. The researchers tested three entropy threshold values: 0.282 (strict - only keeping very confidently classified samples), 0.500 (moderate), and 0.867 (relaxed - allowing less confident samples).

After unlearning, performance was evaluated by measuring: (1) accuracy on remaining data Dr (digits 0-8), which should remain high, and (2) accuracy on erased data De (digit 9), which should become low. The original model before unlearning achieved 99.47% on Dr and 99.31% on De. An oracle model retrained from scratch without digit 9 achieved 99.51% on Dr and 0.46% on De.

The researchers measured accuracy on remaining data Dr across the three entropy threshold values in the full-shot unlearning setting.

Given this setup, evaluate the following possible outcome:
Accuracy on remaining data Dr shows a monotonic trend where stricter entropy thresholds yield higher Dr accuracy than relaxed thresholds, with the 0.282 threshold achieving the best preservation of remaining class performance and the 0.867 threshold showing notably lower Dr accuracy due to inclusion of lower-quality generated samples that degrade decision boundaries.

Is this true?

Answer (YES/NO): NO